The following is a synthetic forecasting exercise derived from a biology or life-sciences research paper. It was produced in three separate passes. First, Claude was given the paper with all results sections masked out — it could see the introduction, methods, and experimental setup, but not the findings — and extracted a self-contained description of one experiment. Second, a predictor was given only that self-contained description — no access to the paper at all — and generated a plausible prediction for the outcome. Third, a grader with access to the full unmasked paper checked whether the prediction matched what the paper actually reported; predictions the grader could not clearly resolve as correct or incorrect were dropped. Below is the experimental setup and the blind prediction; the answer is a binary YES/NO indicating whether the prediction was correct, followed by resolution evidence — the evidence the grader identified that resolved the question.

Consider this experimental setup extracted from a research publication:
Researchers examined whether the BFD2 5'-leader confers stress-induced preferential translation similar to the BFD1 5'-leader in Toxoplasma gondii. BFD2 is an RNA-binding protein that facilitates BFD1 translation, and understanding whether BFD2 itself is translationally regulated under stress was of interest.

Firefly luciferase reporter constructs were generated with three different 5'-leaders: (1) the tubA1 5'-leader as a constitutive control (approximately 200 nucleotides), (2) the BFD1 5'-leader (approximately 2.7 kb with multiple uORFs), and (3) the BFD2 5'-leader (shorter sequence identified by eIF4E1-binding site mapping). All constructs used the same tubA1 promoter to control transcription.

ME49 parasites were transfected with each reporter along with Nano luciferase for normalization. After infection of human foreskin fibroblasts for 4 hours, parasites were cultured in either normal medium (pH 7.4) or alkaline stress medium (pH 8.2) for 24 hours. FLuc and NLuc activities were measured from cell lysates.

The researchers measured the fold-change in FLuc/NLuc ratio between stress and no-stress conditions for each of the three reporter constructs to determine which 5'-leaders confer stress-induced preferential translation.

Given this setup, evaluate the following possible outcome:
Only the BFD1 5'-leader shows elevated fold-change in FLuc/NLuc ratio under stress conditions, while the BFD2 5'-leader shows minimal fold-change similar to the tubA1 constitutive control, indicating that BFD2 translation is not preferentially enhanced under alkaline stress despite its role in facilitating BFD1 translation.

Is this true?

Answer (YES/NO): NO